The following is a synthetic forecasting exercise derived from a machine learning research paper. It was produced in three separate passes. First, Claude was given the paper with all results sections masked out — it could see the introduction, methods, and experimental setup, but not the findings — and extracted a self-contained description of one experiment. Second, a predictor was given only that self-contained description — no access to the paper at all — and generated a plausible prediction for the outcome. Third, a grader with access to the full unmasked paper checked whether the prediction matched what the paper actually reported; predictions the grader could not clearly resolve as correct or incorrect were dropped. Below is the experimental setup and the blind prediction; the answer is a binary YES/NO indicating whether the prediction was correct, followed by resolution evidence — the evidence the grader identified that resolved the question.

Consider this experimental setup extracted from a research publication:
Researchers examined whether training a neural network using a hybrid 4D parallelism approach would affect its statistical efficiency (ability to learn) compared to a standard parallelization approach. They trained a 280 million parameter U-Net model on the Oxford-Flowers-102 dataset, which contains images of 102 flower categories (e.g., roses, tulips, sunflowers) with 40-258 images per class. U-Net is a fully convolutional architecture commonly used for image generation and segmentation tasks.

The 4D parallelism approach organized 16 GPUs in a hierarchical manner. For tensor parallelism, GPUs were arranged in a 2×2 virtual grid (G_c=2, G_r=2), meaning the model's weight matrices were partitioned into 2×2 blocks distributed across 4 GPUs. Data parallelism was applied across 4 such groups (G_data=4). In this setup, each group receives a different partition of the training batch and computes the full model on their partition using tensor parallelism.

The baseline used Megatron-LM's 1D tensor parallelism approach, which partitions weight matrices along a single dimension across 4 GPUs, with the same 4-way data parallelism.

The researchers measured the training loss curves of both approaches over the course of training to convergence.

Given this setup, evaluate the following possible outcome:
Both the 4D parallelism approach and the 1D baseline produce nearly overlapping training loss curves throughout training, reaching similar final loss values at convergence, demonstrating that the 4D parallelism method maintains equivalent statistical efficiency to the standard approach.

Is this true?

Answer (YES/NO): YES